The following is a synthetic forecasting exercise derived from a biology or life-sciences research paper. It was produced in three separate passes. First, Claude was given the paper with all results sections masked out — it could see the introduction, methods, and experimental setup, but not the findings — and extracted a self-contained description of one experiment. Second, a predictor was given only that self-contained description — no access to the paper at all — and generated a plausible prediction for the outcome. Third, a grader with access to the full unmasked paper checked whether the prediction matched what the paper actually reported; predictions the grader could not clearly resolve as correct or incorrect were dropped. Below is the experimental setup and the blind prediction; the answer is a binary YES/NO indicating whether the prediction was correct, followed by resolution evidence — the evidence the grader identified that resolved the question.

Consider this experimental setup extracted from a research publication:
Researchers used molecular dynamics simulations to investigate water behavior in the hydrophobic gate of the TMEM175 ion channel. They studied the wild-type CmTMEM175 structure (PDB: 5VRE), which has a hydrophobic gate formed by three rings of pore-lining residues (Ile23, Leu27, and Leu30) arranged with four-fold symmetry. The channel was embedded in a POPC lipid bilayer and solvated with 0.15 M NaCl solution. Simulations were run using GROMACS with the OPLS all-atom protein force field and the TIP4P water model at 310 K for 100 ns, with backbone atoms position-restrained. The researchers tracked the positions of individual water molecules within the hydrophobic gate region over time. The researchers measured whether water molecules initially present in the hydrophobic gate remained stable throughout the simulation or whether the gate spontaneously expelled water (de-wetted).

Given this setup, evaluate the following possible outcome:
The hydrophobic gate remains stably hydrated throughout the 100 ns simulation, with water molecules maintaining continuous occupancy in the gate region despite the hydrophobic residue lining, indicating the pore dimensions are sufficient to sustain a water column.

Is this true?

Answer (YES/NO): NO